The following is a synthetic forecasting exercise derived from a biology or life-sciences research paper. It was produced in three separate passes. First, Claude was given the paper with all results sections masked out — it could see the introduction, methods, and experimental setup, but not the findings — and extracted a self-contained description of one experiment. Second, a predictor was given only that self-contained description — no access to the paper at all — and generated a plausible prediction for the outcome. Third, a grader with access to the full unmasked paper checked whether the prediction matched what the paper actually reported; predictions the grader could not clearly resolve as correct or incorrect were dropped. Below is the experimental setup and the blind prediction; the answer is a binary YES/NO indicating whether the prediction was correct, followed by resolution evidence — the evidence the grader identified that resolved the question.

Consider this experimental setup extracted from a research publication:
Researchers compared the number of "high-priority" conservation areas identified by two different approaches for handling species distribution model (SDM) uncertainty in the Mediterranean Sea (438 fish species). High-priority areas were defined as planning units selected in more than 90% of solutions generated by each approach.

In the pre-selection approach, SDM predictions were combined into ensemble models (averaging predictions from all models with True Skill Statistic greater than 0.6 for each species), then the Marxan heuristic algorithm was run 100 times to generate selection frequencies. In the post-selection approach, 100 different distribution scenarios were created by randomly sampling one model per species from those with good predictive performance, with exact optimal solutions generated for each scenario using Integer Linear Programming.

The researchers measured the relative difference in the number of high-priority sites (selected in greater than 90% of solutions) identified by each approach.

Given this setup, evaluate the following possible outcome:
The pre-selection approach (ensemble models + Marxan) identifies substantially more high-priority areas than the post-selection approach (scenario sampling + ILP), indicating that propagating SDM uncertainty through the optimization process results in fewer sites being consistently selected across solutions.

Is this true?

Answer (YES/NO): YES